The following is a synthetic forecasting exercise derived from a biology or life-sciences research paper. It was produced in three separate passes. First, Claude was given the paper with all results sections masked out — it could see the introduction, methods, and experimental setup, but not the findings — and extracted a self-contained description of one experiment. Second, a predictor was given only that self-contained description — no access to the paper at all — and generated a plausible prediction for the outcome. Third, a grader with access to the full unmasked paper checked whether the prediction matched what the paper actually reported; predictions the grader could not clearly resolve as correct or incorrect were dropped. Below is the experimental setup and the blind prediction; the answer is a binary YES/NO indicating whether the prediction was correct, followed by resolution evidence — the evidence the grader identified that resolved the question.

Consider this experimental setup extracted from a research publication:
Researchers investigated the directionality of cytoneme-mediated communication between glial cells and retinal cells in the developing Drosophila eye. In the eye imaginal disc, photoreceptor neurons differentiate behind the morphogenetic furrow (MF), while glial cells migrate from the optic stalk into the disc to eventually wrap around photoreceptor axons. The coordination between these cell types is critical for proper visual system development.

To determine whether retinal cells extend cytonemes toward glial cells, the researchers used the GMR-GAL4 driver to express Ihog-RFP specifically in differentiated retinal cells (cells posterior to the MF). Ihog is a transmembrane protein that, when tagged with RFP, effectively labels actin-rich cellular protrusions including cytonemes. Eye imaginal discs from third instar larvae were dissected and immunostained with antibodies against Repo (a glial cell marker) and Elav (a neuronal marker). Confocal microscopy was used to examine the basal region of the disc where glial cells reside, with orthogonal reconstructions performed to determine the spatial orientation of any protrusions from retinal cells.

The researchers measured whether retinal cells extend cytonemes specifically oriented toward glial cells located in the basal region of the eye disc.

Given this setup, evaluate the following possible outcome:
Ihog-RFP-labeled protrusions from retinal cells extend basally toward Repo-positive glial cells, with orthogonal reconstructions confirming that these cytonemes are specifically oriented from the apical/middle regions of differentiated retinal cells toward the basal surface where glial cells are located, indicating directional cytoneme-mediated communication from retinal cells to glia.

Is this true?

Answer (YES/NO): NO